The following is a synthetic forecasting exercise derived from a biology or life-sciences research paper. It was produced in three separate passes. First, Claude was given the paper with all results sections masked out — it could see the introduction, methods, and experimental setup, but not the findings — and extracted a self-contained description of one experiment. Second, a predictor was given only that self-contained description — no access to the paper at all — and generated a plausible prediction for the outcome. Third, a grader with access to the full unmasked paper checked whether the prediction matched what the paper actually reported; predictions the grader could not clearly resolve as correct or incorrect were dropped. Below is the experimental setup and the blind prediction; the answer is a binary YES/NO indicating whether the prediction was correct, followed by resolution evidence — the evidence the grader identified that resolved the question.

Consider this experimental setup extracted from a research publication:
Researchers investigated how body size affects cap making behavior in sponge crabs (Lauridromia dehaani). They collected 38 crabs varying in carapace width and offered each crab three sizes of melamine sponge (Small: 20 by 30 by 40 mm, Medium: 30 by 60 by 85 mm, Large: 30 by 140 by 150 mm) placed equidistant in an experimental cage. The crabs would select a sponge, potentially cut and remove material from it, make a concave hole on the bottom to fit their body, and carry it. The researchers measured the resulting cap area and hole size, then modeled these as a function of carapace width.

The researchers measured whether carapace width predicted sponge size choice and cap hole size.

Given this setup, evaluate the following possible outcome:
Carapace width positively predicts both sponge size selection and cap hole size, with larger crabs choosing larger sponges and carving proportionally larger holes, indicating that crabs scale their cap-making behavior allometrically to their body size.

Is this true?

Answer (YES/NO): YES